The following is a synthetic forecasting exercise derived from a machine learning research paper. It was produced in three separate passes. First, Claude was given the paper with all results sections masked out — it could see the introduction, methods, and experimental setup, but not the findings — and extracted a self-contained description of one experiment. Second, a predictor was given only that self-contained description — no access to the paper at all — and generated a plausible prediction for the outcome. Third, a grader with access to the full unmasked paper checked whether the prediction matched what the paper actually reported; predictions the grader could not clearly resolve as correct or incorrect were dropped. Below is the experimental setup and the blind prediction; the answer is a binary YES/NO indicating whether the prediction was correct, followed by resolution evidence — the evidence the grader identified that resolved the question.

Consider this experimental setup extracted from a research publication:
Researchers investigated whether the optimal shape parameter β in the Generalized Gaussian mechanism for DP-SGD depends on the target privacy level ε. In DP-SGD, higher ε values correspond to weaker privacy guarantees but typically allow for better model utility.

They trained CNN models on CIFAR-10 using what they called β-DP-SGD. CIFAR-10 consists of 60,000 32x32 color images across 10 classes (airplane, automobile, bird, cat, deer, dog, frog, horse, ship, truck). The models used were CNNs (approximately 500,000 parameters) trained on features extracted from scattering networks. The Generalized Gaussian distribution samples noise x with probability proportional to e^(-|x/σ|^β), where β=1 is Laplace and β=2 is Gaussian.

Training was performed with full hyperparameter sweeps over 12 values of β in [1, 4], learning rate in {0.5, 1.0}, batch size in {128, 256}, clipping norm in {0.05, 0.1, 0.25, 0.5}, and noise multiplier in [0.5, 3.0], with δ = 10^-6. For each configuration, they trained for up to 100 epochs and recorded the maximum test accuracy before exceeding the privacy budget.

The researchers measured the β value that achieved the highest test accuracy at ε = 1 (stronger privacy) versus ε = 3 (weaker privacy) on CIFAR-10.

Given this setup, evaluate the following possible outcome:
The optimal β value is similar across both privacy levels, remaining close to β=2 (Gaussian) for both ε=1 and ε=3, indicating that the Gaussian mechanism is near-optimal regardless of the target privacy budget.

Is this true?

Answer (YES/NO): YES